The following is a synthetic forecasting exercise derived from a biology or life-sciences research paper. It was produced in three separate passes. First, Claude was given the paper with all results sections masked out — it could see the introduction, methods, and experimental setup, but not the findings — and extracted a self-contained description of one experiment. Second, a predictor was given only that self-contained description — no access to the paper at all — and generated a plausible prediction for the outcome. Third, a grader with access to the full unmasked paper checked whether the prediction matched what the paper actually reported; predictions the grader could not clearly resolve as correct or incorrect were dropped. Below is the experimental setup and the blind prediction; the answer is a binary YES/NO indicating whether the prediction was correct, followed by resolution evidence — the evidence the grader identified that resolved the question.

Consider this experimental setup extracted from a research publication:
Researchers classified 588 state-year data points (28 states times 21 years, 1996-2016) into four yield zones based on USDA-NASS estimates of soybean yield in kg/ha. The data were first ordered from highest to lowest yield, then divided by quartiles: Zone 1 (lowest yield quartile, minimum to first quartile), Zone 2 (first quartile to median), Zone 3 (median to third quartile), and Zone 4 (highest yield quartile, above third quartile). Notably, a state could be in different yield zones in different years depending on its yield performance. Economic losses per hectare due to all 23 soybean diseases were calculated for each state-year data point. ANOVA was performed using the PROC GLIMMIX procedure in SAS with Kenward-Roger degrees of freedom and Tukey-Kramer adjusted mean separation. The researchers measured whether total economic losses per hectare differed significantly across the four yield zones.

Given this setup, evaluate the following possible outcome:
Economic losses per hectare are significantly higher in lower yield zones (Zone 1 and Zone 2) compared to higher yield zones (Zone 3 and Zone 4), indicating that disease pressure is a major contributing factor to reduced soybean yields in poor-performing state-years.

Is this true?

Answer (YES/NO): NO